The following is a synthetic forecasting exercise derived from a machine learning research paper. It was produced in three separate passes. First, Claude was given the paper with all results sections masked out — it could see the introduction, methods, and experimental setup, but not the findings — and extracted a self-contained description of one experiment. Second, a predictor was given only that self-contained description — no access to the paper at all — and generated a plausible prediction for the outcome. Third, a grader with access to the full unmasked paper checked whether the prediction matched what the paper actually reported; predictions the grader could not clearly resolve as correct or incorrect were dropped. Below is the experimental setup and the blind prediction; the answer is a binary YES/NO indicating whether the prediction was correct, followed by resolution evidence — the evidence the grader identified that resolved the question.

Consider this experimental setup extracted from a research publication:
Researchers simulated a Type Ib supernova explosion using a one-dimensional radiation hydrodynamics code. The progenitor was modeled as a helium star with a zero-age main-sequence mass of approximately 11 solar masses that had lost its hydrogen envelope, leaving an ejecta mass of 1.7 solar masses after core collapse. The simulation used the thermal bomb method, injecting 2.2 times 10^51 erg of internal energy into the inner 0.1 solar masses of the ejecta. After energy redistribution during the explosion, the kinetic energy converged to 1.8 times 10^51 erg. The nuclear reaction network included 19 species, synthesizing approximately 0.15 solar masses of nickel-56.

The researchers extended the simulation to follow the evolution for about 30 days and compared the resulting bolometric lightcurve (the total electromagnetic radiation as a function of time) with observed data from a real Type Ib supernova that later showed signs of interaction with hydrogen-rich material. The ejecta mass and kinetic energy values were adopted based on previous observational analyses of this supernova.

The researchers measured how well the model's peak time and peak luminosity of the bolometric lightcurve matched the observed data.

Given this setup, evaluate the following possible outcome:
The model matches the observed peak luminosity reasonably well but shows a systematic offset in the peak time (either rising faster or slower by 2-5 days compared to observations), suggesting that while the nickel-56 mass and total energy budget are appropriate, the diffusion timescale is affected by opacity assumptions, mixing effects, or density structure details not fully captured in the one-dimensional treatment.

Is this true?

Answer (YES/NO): NO